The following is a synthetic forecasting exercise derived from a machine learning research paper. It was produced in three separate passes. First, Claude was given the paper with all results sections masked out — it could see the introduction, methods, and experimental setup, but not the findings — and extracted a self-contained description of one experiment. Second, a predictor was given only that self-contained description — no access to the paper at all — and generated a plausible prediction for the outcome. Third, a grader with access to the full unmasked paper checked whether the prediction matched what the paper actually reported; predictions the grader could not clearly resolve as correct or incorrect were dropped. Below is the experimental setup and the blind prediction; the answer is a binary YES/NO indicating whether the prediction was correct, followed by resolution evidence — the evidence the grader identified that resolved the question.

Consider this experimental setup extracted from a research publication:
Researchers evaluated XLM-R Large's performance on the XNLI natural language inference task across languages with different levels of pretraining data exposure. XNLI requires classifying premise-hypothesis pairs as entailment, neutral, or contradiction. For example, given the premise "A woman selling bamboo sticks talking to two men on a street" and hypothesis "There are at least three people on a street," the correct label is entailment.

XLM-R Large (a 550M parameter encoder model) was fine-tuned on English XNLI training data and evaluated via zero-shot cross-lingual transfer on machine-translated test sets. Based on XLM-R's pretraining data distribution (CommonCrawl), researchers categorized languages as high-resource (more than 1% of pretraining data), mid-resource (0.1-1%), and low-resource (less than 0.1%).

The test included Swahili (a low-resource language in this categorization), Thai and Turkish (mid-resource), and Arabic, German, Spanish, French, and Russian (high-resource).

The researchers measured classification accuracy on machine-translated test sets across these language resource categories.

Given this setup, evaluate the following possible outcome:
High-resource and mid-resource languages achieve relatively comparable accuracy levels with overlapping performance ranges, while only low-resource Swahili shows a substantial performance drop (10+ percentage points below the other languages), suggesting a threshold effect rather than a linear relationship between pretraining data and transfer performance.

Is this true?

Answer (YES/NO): NO